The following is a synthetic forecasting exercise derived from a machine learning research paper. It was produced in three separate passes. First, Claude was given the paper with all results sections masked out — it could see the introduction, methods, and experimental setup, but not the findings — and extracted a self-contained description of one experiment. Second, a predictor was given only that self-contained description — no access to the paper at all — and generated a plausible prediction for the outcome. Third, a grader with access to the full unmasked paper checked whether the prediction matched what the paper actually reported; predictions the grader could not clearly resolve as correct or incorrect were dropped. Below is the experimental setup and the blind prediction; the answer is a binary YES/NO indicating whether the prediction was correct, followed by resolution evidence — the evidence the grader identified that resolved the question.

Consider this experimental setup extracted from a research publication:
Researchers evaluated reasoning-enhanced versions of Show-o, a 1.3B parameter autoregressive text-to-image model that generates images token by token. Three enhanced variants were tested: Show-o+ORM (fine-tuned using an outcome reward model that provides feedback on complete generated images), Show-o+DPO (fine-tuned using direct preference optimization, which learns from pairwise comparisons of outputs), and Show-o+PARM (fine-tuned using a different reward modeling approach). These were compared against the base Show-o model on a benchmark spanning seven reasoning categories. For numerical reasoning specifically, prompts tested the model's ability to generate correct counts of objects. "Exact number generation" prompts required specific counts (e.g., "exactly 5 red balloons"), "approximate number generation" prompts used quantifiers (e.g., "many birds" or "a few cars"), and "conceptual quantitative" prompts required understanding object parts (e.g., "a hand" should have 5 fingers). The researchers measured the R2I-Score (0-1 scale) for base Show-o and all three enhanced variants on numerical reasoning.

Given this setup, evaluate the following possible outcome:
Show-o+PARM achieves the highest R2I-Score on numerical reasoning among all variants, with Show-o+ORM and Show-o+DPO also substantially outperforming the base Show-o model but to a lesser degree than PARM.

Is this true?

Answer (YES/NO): NO